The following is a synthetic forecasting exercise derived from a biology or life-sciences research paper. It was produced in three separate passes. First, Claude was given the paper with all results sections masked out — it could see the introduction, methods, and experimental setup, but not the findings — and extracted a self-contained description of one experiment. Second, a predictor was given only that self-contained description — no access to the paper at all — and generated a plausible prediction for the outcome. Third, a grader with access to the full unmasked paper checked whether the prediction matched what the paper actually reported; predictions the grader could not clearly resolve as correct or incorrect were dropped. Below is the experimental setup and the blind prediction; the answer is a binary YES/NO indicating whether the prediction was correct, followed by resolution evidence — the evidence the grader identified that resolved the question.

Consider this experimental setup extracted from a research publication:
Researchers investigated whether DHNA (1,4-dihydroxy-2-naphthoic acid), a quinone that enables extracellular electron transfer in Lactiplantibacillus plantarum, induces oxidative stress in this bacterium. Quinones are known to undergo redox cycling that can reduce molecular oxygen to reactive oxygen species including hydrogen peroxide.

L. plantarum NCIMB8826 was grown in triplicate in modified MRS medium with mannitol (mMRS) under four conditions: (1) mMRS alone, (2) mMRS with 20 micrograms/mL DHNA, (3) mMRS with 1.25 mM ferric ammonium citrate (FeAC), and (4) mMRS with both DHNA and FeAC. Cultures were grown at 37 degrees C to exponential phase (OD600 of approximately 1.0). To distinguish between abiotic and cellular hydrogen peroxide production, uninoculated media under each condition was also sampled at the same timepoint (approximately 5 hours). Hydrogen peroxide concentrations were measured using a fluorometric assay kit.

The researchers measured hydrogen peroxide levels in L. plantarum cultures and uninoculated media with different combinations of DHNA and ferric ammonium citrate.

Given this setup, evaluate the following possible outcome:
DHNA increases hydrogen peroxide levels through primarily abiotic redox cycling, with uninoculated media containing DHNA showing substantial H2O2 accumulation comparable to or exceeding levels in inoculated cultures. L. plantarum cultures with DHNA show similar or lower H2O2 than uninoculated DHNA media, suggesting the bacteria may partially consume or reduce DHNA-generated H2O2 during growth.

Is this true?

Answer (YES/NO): YES